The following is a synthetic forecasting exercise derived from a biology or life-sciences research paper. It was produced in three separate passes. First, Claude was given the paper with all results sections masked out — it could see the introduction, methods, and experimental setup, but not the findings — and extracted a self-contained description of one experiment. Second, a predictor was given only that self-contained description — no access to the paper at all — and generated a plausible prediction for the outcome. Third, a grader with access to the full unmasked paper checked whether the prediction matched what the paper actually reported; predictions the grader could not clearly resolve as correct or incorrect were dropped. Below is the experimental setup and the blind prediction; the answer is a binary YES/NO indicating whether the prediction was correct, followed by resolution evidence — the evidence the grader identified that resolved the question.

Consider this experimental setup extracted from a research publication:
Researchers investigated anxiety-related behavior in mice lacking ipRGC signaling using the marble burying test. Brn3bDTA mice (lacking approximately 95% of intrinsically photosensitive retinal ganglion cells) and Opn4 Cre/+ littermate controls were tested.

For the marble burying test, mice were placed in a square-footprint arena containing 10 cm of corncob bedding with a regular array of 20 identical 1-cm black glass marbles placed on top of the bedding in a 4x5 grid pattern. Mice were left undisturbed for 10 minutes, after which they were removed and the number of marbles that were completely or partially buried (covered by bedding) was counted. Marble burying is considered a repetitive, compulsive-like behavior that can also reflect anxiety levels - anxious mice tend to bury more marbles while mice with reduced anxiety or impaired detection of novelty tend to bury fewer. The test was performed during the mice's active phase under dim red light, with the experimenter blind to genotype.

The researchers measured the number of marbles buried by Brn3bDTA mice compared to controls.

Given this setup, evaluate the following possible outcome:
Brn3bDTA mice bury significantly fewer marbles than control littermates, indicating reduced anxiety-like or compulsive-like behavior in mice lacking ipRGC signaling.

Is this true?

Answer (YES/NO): NO